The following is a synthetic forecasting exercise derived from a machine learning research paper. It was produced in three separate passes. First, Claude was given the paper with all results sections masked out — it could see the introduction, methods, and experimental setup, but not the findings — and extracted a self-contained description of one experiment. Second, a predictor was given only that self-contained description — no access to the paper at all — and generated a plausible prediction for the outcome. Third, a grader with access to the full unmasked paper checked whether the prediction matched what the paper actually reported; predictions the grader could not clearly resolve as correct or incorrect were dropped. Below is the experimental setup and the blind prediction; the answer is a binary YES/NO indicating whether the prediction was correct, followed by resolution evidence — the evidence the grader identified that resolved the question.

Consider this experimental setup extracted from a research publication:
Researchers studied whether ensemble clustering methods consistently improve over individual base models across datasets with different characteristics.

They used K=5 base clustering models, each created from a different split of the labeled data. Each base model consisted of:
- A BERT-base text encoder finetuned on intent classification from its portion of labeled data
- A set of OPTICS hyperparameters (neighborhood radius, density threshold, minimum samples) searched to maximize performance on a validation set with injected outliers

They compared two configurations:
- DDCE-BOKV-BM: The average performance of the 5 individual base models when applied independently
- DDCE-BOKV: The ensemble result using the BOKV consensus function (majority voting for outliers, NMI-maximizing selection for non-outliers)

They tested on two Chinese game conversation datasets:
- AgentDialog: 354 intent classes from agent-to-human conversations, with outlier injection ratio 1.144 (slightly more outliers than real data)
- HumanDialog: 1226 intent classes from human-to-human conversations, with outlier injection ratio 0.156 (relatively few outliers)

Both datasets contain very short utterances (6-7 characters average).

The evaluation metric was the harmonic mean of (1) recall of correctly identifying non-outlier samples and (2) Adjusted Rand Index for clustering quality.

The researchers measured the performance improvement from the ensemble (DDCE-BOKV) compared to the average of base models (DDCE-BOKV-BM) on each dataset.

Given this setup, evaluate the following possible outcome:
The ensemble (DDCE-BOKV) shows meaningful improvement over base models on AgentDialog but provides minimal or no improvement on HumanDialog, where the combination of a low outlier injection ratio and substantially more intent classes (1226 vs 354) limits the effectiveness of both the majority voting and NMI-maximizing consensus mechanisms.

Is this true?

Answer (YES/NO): YES